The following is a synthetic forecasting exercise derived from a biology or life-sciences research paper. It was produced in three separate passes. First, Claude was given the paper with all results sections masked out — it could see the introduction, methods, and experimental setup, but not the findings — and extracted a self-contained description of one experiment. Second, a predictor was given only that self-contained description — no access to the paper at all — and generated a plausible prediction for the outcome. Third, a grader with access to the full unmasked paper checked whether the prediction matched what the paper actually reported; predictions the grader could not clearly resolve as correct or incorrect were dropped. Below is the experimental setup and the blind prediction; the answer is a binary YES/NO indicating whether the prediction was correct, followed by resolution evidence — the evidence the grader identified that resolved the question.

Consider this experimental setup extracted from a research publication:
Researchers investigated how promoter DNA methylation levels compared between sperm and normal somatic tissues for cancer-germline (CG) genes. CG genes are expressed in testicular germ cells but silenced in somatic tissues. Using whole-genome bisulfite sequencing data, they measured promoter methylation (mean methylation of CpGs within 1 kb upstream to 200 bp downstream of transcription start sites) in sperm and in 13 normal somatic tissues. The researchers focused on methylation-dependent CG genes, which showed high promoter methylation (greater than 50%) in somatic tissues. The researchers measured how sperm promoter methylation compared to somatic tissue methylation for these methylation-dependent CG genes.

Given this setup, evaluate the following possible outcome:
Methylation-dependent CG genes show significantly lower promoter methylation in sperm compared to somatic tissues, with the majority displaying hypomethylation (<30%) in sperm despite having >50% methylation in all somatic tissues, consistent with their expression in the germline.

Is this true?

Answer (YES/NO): YES